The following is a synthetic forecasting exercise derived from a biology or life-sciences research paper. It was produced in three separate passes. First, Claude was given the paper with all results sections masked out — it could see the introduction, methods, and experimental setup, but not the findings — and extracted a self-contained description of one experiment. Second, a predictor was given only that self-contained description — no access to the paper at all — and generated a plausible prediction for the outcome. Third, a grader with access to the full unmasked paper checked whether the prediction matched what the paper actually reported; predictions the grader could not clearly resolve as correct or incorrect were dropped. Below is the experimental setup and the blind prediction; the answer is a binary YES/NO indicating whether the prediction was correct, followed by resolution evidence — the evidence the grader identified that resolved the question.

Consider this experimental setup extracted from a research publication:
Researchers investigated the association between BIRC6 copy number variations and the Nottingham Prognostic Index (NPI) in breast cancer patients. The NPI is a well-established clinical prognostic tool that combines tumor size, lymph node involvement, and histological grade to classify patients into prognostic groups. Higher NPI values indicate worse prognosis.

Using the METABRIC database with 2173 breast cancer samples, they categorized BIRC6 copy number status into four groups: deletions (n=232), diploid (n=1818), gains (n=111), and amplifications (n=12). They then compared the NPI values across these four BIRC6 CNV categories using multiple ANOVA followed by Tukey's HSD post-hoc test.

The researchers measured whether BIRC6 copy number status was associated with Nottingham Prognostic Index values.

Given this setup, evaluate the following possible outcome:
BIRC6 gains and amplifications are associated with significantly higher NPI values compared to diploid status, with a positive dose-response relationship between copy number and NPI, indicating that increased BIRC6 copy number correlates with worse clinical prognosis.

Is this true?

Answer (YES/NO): NO